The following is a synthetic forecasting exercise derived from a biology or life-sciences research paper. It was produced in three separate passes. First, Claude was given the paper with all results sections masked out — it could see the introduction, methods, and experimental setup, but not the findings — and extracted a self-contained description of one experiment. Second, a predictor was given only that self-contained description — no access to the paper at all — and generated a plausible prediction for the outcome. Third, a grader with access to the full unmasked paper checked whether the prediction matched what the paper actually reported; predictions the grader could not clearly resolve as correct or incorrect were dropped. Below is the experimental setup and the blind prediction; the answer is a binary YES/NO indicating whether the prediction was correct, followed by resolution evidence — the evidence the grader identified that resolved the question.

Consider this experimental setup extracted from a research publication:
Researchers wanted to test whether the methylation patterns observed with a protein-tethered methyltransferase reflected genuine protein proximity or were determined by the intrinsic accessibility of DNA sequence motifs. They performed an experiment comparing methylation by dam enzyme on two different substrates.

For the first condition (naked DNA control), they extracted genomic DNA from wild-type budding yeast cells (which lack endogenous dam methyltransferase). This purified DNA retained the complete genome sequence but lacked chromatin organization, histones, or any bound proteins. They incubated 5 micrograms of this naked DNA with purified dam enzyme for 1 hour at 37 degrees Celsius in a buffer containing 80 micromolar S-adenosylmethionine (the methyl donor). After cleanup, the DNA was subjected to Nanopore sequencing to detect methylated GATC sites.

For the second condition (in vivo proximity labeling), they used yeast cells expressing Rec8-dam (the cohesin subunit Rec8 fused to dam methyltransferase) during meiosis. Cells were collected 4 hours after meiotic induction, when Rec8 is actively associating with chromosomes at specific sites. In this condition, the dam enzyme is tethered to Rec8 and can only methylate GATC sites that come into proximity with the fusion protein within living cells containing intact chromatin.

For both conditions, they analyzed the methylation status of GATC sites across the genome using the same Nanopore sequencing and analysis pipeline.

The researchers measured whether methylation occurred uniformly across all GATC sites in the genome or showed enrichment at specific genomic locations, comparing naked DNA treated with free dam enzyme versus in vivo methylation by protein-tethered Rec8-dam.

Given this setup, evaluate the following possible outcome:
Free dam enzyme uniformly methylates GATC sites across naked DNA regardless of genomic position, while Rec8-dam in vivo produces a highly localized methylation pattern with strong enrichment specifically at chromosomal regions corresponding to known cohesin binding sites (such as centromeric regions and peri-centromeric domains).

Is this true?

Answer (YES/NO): YES